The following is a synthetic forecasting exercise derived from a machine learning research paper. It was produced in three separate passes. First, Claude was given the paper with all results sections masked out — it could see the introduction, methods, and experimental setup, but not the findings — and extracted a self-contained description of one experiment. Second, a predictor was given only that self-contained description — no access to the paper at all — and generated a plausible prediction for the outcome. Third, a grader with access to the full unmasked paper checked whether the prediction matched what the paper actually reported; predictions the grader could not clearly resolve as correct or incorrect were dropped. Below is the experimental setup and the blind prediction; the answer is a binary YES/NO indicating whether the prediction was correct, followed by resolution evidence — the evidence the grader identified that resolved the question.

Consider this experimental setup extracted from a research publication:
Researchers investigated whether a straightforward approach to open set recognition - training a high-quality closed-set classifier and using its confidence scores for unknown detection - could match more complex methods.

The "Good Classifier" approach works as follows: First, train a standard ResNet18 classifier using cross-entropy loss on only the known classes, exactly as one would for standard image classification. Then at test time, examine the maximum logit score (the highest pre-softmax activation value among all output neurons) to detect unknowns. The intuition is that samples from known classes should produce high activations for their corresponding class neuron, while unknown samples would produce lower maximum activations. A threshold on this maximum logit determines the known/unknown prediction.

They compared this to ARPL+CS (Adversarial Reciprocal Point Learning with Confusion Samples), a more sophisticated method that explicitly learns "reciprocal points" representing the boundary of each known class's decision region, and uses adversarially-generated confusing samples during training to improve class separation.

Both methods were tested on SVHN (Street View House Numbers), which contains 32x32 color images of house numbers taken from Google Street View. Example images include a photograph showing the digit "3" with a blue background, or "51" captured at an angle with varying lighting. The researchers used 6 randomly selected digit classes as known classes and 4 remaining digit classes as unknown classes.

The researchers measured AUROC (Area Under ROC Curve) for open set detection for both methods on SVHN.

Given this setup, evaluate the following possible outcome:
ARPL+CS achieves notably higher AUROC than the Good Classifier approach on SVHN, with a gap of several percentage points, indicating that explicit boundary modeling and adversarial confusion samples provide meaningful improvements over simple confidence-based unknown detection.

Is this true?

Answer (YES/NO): YES